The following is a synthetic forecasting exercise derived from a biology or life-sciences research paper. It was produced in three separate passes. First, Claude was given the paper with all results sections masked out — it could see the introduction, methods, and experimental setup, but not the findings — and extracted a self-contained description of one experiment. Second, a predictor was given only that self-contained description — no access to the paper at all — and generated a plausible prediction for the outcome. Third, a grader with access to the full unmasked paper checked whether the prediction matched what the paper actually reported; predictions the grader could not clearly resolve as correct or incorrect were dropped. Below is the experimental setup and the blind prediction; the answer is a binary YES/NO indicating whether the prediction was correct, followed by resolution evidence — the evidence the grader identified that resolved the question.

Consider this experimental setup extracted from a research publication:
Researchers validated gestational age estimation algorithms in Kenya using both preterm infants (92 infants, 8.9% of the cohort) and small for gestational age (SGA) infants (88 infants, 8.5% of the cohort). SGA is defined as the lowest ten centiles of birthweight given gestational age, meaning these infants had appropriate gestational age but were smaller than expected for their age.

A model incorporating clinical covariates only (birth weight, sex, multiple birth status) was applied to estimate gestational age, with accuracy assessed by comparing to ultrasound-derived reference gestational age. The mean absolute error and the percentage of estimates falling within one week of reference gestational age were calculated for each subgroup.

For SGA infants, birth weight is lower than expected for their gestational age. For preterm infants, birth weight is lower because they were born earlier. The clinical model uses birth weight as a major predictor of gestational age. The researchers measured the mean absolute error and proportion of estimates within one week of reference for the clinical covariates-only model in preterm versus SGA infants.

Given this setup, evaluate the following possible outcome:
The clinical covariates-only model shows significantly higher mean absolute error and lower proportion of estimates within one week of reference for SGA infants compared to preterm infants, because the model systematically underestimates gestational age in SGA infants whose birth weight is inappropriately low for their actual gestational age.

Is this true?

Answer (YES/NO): YES